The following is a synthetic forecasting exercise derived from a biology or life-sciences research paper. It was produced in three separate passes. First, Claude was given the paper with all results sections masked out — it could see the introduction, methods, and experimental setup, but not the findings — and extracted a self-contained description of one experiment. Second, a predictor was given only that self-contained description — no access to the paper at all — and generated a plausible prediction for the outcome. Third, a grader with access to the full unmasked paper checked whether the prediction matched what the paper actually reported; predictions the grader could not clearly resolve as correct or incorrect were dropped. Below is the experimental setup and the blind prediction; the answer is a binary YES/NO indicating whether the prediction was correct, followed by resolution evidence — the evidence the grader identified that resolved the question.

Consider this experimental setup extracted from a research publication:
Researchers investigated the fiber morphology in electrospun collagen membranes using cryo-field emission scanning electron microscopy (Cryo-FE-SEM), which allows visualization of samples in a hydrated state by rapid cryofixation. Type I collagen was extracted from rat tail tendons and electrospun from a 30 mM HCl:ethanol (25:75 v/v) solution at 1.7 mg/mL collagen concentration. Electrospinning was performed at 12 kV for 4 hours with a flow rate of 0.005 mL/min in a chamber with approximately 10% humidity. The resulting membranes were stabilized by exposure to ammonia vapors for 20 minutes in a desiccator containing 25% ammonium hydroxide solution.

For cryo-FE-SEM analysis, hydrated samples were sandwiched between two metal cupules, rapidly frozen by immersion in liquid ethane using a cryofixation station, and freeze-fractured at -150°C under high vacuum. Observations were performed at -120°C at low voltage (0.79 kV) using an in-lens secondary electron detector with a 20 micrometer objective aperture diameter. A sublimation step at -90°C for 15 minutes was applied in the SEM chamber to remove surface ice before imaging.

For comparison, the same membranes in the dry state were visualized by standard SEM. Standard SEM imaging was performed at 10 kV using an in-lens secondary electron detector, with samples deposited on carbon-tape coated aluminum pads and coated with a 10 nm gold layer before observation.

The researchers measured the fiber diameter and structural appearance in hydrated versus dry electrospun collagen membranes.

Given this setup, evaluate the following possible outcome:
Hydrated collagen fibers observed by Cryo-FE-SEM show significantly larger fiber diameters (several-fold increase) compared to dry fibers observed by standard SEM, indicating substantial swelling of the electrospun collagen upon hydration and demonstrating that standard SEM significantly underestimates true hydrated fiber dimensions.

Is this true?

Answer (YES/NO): NO